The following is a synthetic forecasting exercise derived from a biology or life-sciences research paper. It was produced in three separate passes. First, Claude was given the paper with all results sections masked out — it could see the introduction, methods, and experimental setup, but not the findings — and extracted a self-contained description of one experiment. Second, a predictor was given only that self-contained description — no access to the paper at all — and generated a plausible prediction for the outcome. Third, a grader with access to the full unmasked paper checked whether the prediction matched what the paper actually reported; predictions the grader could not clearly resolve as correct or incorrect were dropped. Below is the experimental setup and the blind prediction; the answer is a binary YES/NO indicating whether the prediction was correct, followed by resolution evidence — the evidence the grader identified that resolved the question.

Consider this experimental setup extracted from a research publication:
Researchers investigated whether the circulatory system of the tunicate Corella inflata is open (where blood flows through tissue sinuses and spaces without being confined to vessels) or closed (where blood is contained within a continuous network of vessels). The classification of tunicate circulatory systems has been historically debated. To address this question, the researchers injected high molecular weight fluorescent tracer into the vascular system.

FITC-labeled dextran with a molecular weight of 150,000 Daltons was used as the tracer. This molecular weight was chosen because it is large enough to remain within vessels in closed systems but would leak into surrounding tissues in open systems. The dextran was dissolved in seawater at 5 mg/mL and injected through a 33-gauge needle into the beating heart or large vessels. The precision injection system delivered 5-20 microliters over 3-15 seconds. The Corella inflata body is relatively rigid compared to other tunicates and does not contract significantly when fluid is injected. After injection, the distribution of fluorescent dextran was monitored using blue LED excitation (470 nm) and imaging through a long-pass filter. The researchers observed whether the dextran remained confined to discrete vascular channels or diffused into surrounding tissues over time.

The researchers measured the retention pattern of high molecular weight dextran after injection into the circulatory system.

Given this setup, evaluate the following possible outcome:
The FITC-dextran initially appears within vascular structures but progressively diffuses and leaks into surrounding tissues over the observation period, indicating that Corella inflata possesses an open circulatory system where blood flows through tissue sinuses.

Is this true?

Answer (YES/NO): NO